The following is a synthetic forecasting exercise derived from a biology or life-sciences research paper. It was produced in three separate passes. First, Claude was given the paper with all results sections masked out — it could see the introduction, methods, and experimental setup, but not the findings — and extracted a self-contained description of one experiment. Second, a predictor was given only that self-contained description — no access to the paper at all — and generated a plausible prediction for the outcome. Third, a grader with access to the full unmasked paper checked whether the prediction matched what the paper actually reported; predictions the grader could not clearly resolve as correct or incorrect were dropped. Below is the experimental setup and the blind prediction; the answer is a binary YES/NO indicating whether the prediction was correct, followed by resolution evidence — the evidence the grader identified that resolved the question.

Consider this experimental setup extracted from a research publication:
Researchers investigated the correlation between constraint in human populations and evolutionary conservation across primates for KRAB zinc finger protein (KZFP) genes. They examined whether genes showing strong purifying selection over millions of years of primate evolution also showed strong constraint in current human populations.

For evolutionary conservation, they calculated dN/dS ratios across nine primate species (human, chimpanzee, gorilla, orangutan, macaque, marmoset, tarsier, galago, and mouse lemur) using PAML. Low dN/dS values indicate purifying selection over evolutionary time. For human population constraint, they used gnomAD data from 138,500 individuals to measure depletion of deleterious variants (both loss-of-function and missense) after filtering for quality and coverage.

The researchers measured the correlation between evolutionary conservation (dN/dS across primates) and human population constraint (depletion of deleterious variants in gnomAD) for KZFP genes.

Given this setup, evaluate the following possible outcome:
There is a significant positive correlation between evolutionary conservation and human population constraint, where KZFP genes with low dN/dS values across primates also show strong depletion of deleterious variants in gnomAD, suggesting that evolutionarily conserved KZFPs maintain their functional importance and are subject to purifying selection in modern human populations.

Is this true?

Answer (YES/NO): YES